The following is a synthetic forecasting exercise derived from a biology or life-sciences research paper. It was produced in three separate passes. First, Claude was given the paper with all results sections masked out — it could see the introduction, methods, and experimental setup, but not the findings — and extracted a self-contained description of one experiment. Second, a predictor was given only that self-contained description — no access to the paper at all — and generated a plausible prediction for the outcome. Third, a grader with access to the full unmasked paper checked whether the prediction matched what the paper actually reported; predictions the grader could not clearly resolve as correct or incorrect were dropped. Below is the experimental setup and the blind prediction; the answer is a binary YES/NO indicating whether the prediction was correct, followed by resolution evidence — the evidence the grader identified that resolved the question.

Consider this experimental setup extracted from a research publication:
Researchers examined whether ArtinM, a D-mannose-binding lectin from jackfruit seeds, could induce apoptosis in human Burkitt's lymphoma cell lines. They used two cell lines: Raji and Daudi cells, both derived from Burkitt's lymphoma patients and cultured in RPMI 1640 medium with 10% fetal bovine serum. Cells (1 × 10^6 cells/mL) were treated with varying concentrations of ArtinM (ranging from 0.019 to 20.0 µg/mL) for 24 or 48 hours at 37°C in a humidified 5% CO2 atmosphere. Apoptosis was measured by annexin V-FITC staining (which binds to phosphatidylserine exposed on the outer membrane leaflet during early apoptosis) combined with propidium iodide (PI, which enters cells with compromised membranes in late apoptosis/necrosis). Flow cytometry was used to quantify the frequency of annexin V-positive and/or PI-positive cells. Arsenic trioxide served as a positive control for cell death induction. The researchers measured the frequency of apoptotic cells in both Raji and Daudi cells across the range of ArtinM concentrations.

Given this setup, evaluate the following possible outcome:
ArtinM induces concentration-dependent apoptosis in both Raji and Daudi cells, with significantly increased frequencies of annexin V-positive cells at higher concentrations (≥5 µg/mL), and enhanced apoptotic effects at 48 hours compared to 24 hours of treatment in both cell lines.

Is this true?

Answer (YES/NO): NO